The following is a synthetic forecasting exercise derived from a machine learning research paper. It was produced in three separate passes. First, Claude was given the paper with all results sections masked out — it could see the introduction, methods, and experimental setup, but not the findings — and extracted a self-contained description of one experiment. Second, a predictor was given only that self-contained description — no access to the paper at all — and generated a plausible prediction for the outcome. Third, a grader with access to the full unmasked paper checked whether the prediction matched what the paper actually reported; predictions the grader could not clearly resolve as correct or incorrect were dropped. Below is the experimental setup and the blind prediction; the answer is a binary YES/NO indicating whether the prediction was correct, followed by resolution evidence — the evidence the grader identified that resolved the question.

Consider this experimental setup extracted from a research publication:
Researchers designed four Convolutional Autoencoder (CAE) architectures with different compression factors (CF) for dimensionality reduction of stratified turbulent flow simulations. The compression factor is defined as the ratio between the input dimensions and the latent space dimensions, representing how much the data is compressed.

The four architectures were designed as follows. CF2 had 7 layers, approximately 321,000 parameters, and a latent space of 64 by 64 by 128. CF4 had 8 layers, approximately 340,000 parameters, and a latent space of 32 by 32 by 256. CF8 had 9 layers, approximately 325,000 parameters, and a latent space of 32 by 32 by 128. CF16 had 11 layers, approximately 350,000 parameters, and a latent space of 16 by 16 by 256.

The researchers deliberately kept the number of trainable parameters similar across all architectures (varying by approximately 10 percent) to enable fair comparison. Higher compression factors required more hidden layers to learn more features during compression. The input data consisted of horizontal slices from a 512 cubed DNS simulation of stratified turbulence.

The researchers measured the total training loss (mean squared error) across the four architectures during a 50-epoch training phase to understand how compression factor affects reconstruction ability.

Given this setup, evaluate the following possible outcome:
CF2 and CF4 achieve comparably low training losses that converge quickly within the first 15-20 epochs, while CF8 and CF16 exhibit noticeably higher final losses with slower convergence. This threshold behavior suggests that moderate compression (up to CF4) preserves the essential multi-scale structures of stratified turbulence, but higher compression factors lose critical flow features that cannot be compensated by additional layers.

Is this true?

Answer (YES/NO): NO